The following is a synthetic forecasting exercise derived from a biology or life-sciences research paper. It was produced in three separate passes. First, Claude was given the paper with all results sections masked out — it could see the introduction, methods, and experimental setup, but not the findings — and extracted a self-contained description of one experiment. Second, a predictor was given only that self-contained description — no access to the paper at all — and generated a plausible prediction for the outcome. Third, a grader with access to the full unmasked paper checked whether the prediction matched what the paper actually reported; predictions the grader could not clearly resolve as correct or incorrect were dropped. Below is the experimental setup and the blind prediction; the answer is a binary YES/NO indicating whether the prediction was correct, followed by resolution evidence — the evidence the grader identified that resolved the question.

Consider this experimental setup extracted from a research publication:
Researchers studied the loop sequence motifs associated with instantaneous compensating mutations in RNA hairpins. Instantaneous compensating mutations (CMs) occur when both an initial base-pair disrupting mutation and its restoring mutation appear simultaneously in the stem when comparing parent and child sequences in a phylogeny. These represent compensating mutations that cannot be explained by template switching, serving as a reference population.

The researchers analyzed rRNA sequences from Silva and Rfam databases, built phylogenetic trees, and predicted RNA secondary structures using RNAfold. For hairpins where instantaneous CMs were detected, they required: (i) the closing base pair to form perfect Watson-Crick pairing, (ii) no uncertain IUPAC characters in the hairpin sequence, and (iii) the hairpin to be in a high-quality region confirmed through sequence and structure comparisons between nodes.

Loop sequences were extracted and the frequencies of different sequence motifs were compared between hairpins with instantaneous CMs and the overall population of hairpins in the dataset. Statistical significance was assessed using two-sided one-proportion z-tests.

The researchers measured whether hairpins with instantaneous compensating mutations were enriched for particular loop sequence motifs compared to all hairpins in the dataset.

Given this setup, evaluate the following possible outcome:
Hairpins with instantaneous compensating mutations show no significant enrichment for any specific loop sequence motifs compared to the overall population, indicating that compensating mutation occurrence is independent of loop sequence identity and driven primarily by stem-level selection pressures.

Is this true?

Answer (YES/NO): NO